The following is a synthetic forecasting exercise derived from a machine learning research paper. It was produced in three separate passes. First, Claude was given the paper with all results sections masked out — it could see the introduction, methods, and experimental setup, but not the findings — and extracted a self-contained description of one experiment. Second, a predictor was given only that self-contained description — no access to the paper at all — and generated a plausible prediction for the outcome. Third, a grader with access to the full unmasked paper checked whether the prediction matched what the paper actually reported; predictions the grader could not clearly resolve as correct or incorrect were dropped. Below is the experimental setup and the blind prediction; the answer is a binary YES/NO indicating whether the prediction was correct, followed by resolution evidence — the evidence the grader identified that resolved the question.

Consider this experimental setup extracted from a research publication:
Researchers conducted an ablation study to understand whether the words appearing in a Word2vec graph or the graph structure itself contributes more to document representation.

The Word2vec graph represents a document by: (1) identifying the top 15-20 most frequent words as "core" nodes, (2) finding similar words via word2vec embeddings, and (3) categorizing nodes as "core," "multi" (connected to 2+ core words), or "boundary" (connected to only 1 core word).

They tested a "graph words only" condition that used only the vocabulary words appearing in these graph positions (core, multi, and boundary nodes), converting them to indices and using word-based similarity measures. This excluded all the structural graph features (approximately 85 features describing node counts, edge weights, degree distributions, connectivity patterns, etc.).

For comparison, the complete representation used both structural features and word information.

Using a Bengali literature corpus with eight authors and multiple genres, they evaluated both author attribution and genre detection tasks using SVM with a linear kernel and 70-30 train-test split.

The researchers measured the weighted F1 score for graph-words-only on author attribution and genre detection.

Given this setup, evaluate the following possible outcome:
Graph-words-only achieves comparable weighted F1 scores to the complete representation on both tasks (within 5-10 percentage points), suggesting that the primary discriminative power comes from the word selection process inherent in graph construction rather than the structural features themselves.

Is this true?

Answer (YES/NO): NO